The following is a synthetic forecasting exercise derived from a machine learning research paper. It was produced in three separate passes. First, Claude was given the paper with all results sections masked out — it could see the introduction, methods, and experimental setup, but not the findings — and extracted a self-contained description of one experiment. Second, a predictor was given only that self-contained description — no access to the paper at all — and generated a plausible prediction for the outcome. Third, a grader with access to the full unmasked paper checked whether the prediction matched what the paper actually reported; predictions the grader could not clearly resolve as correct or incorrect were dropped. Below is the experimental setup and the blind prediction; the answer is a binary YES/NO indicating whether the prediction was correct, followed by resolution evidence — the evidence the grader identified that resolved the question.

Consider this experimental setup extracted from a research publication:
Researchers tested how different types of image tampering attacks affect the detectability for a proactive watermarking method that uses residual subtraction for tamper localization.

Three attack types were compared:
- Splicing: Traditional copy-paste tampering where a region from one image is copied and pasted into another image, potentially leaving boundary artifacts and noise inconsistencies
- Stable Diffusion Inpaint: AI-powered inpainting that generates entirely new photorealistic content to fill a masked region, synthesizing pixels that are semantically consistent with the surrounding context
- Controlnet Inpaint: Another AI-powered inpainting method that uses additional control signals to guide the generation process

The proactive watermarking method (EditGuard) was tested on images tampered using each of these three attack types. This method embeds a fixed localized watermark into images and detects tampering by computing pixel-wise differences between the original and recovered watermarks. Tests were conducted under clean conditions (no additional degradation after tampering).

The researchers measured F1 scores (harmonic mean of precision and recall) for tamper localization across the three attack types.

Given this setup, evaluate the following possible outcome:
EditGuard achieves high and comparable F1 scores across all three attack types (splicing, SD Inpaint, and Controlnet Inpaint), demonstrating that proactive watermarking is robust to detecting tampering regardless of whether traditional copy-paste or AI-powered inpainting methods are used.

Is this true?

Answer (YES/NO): YES